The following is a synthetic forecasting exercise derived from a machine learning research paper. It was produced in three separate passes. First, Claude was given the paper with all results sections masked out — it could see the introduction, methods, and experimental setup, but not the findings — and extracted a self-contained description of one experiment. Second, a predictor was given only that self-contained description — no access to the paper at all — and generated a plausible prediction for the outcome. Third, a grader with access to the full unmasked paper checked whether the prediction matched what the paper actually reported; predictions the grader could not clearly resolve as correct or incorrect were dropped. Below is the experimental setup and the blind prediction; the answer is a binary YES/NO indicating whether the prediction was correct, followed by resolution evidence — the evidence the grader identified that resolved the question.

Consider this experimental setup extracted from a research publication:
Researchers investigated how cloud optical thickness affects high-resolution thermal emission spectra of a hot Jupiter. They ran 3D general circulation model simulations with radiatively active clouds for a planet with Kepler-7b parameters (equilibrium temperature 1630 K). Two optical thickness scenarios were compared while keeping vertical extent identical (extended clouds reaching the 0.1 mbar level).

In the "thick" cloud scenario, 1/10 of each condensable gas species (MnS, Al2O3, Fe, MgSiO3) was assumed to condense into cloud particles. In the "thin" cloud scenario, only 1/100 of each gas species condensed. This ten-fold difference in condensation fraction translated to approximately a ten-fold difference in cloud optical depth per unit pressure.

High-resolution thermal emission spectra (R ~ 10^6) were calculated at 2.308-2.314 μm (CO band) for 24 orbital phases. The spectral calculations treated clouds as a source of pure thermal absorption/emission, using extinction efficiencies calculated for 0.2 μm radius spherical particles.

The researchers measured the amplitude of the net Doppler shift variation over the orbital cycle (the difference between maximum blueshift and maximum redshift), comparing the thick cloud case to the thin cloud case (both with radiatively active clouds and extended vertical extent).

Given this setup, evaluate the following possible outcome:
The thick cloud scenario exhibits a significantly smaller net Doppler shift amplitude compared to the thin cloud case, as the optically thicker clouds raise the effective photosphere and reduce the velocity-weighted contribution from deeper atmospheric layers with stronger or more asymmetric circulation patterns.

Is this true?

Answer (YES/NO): NO